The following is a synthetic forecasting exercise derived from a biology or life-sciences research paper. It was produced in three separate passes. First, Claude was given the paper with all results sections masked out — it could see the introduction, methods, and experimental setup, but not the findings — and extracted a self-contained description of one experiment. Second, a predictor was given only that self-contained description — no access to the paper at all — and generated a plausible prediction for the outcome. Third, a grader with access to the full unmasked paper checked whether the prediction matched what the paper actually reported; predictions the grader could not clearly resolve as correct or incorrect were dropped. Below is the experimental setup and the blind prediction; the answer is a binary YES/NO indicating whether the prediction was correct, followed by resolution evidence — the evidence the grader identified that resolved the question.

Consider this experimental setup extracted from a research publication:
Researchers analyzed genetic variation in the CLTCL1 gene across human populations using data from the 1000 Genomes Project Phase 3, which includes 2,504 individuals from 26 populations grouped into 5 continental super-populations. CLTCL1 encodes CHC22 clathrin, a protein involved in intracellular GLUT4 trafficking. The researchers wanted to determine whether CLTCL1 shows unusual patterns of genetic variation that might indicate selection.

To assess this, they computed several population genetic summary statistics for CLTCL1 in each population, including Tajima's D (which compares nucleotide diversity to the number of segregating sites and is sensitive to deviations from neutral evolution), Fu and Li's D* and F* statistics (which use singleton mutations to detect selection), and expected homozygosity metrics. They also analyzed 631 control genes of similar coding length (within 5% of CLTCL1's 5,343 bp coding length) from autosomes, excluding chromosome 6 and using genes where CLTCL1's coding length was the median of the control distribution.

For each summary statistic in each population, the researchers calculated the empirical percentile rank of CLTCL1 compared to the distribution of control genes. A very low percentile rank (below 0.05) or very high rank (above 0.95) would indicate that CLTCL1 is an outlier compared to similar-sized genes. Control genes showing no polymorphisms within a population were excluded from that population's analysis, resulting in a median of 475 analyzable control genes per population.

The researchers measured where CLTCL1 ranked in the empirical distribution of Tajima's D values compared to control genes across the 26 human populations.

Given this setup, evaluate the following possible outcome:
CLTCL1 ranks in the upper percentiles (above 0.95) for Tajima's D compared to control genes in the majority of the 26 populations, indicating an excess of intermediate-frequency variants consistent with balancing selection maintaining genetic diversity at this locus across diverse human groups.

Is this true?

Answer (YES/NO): NO